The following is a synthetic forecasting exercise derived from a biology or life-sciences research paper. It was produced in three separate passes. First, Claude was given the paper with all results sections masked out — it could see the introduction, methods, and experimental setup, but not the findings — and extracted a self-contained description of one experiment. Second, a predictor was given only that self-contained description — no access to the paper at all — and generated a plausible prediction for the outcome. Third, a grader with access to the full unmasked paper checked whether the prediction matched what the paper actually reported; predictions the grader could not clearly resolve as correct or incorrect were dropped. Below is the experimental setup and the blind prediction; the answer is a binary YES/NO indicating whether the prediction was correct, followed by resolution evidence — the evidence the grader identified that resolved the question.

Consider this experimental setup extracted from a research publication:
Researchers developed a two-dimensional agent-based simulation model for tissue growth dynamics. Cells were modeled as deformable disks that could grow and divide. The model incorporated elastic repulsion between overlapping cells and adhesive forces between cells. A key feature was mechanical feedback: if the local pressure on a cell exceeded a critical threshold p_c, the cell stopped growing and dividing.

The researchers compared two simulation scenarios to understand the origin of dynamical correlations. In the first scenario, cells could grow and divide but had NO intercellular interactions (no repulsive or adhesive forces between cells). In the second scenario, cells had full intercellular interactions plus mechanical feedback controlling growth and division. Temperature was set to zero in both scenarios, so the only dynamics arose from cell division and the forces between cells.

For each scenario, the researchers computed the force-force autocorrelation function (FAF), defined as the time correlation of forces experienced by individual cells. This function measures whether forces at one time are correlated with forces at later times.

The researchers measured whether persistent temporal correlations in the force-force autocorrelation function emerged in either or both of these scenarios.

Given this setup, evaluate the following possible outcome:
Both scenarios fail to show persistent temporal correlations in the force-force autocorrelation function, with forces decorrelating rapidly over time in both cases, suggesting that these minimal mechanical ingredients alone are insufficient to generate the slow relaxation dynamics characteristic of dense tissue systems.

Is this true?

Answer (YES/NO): NO